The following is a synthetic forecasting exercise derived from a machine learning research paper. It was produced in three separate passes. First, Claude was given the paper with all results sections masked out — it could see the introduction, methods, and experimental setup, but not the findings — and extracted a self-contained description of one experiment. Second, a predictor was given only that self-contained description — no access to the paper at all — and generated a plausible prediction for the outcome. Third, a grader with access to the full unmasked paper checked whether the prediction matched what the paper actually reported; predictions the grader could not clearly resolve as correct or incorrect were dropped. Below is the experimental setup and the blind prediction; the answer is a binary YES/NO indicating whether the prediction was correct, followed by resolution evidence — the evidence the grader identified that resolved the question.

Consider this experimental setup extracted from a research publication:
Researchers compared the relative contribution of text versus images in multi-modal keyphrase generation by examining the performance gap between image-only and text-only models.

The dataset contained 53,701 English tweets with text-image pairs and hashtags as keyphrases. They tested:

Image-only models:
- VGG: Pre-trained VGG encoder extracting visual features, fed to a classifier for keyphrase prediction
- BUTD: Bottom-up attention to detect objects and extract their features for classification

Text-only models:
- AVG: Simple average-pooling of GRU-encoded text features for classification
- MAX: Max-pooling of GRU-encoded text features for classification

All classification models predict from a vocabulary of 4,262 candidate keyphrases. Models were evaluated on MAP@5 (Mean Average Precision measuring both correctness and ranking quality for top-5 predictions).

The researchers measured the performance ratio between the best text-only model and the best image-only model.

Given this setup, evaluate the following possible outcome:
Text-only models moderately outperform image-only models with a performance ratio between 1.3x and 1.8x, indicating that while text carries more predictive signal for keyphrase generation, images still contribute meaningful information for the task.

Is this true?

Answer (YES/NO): NO